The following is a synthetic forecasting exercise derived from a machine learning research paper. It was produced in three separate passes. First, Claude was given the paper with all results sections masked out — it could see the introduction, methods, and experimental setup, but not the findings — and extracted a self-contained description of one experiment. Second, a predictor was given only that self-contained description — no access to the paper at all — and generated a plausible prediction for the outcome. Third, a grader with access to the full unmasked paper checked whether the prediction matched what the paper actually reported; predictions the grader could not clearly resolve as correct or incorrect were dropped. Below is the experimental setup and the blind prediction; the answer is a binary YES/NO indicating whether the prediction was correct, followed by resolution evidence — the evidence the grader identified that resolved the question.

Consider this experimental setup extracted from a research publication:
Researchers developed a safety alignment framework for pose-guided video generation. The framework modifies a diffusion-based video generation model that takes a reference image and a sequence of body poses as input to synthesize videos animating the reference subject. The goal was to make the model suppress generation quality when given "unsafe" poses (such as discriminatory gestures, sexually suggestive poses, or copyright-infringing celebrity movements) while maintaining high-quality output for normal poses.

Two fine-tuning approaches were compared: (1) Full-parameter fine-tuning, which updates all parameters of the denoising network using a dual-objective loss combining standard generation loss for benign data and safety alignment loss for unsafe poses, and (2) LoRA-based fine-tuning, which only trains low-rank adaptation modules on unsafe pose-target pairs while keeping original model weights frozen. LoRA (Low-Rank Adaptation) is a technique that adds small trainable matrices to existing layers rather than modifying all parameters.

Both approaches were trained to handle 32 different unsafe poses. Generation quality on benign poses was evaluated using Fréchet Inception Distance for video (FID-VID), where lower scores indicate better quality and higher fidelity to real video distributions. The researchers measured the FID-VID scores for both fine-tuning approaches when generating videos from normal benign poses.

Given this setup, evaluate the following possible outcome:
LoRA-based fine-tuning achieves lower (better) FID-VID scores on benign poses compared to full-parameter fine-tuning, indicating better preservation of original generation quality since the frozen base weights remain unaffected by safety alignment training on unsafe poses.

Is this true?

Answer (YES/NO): NO